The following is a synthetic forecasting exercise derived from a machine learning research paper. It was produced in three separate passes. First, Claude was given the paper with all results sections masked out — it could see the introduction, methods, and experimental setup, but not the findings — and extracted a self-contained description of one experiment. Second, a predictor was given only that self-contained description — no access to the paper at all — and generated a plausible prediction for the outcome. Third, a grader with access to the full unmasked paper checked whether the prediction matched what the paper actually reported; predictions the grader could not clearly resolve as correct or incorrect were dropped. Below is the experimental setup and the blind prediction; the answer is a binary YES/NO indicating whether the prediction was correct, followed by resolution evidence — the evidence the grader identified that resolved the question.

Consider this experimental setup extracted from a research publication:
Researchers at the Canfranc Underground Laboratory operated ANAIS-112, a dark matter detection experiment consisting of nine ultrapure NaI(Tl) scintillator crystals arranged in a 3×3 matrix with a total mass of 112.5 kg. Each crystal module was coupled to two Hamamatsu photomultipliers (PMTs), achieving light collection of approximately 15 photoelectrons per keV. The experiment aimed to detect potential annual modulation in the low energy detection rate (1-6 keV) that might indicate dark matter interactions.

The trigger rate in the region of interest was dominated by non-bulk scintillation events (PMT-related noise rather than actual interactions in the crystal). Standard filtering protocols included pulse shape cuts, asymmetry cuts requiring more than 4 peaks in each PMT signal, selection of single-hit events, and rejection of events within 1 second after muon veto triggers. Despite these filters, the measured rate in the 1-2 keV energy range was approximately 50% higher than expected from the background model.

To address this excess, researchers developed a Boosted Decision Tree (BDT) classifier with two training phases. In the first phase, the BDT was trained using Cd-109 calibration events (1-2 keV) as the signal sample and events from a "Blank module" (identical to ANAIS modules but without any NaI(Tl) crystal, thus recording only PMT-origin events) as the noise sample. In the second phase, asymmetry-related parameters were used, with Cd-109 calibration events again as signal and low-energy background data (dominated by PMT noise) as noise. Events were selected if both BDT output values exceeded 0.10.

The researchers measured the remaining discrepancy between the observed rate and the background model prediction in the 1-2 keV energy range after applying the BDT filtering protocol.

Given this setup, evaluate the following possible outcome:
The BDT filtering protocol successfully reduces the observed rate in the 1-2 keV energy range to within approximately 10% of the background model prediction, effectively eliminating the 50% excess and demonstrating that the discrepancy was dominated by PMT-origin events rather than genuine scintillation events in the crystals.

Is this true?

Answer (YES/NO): NO